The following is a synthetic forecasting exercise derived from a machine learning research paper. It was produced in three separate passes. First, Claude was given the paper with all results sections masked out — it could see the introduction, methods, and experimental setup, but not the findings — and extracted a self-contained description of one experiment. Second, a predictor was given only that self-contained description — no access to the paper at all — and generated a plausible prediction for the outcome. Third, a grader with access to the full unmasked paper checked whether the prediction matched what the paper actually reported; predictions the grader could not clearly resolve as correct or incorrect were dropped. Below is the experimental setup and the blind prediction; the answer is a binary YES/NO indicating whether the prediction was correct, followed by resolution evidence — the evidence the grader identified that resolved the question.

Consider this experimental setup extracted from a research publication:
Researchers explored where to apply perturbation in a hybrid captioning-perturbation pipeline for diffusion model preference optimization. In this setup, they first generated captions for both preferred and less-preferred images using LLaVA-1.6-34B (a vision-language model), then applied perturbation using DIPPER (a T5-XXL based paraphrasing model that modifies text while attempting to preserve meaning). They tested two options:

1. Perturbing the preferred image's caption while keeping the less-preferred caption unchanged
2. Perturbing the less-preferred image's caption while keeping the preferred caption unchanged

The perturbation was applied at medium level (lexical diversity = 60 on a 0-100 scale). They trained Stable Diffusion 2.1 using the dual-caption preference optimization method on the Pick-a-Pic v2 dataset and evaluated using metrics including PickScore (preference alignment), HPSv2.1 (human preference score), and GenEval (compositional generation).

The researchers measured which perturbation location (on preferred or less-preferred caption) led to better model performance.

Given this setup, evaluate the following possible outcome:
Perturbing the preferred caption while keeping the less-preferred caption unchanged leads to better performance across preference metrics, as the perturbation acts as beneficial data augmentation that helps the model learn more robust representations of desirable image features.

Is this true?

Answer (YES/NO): NO